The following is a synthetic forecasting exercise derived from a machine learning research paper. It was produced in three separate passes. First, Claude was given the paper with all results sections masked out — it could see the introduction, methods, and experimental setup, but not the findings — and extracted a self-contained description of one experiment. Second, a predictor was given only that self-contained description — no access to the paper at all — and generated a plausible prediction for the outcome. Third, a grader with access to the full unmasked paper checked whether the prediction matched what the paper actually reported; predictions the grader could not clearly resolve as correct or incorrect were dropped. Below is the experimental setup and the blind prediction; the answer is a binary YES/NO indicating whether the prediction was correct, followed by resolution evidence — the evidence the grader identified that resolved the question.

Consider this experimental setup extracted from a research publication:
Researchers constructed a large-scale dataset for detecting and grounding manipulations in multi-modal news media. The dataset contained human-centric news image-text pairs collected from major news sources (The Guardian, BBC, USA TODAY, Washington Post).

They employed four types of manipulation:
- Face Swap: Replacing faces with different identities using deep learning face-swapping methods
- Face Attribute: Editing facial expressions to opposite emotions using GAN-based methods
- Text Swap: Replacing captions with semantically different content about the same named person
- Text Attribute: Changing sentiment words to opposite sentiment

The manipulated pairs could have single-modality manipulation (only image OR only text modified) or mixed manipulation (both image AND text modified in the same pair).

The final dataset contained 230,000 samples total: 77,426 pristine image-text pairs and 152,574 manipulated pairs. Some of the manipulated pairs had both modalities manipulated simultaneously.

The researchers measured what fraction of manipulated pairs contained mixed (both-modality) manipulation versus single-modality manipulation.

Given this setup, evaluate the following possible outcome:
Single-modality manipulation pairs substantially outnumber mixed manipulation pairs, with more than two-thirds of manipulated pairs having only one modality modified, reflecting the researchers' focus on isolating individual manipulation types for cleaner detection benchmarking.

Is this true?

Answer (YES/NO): YES